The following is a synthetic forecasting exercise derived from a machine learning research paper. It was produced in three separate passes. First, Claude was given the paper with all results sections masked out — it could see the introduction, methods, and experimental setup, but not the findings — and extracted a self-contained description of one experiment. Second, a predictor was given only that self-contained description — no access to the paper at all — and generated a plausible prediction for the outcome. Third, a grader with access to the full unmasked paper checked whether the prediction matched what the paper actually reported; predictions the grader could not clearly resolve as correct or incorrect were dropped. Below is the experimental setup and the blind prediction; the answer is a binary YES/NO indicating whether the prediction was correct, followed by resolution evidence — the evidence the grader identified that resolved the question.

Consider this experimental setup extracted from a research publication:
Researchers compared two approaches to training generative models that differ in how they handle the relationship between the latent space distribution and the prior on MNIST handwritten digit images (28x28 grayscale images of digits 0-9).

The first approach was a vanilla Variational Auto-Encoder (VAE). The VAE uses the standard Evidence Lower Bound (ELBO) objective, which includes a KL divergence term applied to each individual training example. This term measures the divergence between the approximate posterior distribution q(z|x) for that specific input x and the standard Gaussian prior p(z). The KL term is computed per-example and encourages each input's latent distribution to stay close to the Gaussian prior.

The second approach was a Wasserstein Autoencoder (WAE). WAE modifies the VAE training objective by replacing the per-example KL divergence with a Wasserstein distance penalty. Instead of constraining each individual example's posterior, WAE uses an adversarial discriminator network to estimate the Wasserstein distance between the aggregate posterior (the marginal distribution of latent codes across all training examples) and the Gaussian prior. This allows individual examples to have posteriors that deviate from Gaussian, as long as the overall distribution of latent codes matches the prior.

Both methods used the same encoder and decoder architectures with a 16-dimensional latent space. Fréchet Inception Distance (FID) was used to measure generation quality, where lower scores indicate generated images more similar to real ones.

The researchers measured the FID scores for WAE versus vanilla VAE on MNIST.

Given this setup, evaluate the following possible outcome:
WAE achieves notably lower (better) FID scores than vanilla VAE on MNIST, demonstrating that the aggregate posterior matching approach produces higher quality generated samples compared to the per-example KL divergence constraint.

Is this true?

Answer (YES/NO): NO